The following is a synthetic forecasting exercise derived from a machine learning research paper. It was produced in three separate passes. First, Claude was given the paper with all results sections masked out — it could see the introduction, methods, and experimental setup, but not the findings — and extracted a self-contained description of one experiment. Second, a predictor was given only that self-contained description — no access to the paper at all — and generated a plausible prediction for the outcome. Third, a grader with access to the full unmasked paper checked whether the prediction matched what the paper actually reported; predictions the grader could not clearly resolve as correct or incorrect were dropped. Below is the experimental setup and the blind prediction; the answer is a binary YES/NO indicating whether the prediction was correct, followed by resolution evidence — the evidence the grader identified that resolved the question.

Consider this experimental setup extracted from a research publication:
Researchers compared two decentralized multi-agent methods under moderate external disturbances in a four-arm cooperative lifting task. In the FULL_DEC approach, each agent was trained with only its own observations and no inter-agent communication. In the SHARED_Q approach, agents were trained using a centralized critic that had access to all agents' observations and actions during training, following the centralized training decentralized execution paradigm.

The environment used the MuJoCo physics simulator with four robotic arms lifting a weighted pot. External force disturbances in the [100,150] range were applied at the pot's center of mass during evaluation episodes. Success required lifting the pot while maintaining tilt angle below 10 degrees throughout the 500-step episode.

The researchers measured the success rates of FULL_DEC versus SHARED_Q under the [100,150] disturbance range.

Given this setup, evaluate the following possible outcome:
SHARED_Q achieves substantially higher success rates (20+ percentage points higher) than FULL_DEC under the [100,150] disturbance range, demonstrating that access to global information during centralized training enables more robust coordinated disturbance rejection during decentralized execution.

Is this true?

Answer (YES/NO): YES